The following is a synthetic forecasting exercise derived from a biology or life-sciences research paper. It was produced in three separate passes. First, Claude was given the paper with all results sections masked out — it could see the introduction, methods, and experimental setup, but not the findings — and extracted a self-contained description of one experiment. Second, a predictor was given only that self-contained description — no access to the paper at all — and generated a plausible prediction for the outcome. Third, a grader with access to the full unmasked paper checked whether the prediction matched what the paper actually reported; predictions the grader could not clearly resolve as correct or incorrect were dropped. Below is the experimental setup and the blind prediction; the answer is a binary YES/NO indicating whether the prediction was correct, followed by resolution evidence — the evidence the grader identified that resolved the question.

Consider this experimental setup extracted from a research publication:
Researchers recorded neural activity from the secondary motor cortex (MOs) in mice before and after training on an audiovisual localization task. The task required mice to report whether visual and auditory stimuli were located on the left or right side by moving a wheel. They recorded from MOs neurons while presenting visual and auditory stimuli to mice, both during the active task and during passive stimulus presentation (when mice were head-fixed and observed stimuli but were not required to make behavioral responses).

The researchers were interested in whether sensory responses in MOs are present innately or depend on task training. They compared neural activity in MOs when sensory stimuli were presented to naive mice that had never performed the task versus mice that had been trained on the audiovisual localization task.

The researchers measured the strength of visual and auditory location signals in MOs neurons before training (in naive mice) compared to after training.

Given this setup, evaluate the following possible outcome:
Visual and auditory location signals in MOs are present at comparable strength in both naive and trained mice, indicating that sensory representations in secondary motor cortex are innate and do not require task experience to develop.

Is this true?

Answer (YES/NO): NO